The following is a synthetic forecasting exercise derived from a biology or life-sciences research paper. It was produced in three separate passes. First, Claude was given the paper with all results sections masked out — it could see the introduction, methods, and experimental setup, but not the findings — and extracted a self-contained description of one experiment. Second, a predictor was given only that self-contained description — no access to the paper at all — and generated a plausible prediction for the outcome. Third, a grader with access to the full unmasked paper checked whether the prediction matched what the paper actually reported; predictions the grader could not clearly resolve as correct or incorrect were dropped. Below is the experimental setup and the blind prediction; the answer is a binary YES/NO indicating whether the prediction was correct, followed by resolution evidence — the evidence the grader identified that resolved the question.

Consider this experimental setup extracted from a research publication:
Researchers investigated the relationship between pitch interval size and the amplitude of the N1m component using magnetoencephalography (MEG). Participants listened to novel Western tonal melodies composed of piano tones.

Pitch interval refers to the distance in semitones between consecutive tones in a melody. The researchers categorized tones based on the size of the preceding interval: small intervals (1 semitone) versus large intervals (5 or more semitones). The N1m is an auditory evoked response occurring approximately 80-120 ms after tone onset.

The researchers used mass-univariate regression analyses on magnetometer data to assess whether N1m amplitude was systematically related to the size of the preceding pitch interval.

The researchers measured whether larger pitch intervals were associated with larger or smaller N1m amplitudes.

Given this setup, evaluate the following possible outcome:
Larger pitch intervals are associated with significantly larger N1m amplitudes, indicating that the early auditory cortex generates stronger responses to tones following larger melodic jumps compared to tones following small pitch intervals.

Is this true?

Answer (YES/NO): YES